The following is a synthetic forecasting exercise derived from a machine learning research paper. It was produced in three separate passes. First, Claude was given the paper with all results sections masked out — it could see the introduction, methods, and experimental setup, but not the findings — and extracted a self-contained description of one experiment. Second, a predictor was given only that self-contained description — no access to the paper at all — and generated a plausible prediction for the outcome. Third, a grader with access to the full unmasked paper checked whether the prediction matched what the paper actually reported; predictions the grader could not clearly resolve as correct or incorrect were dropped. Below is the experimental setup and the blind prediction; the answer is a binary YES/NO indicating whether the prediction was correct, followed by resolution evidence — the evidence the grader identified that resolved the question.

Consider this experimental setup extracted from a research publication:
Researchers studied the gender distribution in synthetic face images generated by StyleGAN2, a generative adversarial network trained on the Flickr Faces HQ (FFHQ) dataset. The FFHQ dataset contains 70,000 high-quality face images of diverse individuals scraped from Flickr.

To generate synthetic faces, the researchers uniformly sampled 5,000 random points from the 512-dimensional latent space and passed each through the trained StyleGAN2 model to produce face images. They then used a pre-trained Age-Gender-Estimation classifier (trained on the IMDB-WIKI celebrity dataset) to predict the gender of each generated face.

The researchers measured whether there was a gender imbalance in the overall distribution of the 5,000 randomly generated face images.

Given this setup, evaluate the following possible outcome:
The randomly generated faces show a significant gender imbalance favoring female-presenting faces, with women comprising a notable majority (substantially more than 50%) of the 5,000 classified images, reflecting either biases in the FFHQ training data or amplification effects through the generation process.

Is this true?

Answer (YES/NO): NO